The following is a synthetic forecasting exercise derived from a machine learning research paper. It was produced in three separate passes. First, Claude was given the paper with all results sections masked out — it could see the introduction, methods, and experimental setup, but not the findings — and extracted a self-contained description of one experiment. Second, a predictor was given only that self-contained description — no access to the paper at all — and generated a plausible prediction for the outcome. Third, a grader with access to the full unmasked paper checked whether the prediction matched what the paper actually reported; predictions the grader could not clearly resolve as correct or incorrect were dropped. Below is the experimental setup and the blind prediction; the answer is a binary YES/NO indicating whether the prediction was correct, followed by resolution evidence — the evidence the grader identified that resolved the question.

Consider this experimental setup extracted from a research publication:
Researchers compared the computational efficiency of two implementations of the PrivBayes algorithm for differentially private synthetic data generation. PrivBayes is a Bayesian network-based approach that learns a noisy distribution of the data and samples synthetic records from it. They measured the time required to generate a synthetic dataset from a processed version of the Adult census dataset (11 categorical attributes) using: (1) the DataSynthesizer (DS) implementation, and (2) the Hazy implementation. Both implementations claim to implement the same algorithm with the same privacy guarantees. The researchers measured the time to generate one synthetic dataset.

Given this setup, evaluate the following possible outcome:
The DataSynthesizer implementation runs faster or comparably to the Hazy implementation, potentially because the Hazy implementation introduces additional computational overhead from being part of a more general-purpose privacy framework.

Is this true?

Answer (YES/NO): NO